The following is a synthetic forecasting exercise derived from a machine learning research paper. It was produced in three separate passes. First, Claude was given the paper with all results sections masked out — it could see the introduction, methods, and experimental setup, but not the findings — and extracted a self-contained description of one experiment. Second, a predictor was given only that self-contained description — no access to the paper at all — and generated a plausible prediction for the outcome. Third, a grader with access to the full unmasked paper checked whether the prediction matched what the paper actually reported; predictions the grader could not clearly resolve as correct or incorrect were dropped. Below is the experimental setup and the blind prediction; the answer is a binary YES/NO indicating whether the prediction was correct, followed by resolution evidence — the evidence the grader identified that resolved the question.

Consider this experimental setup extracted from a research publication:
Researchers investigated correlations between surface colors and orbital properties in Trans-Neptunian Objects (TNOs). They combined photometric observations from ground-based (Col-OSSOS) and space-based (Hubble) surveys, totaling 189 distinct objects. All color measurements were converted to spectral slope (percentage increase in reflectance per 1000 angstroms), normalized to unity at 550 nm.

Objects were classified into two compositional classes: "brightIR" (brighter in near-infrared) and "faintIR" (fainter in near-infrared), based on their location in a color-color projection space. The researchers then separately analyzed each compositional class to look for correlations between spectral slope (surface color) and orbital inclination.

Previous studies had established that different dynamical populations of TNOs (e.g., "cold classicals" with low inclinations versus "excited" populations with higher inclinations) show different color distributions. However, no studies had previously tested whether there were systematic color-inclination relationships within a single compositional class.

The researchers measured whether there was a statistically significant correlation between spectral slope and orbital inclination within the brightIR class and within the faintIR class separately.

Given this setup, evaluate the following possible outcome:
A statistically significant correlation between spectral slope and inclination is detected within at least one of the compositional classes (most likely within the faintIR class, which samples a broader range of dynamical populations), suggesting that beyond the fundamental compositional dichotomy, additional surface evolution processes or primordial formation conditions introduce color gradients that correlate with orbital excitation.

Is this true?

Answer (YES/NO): NO